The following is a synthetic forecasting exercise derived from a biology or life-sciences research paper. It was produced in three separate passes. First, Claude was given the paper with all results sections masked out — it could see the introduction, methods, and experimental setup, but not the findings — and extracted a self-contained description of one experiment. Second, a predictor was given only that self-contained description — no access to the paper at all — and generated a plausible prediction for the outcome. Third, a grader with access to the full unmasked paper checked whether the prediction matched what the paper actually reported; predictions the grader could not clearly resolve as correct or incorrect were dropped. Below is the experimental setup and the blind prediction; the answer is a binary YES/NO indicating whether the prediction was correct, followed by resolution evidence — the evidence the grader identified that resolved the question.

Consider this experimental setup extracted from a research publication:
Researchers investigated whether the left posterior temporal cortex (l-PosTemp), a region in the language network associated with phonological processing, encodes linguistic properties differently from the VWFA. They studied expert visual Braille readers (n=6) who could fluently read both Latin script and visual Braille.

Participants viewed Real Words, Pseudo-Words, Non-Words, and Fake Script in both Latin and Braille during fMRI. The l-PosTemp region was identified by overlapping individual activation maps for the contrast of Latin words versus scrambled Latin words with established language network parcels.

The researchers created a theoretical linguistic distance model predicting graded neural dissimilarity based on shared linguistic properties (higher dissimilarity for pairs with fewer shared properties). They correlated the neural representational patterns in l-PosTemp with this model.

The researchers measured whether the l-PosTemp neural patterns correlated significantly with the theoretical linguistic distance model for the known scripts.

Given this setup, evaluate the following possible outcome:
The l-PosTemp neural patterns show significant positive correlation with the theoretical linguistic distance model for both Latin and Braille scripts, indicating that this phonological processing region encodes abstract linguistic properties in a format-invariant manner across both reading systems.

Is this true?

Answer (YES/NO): NO